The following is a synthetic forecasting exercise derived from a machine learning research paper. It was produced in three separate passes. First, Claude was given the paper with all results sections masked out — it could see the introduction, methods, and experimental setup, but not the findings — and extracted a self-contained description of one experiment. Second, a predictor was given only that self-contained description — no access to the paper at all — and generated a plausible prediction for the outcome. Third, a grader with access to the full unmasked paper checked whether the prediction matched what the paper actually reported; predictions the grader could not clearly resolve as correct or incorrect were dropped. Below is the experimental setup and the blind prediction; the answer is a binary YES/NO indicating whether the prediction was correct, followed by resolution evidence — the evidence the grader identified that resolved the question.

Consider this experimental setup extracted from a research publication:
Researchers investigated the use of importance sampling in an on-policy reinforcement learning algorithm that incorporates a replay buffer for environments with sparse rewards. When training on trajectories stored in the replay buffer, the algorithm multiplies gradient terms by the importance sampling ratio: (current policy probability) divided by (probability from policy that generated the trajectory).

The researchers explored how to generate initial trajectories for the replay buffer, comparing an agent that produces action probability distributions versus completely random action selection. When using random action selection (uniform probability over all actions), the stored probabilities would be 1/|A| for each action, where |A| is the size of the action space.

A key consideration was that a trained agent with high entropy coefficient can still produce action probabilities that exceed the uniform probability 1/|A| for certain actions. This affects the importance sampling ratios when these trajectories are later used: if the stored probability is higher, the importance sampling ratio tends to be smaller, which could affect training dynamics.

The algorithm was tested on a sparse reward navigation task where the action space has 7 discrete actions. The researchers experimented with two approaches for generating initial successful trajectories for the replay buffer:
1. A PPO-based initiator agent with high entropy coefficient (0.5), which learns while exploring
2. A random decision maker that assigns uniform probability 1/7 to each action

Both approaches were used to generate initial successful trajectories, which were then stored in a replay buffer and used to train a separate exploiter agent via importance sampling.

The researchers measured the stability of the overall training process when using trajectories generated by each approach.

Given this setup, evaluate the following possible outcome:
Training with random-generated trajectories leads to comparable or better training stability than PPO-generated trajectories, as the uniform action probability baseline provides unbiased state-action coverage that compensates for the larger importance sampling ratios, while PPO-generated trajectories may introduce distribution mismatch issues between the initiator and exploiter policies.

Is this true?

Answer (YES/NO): NO